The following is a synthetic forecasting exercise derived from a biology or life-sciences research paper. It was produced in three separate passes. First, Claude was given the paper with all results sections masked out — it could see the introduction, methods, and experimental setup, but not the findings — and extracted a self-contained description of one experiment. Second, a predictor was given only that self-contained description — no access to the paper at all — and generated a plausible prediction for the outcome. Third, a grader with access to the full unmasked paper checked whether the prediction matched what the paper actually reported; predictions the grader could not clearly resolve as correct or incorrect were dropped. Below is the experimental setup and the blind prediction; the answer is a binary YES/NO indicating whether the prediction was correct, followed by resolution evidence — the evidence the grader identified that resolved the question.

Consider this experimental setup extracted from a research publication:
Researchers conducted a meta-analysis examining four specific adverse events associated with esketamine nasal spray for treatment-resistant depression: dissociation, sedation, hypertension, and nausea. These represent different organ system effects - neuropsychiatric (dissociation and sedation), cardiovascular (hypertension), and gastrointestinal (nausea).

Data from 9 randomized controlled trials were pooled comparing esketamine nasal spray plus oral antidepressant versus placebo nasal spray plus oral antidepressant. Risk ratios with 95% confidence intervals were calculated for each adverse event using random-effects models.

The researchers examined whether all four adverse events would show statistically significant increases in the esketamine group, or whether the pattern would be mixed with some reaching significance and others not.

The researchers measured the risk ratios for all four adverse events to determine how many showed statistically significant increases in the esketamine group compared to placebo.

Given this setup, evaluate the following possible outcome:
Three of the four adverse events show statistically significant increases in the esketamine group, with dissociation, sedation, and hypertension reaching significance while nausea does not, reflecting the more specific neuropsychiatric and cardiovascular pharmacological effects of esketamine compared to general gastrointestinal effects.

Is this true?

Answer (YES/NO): NO